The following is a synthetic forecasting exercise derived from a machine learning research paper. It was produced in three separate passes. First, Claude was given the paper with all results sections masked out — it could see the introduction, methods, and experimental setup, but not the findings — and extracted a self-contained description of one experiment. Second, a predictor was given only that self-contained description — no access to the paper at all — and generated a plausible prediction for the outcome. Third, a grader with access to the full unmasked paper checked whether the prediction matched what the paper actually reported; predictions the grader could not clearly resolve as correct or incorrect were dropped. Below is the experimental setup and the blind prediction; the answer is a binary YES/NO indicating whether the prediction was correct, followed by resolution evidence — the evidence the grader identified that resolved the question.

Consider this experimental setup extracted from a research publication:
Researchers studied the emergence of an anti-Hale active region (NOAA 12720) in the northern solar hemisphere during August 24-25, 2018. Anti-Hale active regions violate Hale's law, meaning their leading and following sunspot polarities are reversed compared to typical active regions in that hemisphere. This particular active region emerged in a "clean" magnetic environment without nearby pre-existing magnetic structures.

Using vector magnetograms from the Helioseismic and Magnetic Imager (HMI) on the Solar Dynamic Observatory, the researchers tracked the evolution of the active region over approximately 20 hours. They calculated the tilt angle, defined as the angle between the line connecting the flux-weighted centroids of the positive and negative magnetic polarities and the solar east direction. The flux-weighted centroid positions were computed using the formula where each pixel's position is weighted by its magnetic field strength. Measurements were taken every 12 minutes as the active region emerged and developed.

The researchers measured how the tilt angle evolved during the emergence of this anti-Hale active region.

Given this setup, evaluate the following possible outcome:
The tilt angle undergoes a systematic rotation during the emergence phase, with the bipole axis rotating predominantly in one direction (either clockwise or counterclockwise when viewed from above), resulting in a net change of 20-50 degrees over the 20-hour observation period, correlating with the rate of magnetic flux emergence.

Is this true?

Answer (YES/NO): NO